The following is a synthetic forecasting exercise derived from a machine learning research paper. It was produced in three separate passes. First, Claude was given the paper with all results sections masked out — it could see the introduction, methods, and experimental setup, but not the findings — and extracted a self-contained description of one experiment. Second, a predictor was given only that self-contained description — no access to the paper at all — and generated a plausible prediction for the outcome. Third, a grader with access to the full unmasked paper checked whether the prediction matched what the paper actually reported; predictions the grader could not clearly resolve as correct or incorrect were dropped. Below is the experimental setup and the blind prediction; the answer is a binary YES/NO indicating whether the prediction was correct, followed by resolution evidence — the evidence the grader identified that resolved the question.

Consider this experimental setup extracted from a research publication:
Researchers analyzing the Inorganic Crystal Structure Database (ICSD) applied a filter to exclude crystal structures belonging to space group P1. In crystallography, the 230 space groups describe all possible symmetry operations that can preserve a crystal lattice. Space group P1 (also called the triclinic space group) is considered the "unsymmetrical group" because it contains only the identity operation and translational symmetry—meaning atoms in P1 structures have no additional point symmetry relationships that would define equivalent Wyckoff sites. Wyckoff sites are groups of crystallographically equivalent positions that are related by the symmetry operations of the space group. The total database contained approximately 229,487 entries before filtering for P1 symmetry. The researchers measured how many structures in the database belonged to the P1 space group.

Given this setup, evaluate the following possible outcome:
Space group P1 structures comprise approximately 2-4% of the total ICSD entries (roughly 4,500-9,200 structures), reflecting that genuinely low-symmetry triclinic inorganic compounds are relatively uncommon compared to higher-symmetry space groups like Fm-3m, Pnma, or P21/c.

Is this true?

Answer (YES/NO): NO